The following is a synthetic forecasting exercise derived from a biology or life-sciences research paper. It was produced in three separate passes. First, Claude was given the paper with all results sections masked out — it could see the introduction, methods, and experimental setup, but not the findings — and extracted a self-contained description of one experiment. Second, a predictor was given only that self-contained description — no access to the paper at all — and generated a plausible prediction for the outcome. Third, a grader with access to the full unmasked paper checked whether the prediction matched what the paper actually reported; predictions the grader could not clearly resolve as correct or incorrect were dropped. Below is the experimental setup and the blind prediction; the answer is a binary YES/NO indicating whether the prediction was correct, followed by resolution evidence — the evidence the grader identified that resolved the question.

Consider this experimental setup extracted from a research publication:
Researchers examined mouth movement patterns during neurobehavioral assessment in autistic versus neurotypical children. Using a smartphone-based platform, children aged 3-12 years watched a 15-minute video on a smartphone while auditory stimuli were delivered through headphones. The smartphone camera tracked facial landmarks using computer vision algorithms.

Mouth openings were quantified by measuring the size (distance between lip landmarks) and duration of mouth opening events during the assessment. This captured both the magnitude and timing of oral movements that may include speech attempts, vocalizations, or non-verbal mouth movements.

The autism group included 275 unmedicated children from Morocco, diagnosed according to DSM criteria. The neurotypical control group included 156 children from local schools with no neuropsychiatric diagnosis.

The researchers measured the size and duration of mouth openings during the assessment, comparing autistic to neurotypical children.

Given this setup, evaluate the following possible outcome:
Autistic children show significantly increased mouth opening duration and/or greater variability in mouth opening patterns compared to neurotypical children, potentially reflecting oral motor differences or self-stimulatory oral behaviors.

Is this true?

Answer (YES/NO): NO